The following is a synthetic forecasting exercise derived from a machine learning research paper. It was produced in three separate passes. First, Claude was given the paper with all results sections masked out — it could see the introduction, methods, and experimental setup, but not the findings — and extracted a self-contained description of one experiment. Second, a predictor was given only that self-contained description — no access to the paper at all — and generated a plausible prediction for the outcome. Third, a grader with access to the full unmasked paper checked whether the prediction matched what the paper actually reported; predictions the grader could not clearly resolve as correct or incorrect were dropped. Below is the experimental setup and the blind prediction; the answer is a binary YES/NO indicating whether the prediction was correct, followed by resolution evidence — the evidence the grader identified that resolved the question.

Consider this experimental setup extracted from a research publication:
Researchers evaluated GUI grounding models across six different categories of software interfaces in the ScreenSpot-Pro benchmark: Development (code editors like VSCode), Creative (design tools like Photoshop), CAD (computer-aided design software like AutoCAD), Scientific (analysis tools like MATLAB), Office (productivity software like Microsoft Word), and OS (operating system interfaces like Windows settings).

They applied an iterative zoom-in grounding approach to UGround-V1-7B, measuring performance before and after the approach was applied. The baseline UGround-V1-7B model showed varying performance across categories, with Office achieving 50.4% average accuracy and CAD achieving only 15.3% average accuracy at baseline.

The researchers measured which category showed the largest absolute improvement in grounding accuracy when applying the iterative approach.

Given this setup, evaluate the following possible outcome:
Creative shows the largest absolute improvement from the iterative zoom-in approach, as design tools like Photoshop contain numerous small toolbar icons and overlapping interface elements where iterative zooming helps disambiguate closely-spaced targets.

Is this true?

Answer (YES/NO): NO